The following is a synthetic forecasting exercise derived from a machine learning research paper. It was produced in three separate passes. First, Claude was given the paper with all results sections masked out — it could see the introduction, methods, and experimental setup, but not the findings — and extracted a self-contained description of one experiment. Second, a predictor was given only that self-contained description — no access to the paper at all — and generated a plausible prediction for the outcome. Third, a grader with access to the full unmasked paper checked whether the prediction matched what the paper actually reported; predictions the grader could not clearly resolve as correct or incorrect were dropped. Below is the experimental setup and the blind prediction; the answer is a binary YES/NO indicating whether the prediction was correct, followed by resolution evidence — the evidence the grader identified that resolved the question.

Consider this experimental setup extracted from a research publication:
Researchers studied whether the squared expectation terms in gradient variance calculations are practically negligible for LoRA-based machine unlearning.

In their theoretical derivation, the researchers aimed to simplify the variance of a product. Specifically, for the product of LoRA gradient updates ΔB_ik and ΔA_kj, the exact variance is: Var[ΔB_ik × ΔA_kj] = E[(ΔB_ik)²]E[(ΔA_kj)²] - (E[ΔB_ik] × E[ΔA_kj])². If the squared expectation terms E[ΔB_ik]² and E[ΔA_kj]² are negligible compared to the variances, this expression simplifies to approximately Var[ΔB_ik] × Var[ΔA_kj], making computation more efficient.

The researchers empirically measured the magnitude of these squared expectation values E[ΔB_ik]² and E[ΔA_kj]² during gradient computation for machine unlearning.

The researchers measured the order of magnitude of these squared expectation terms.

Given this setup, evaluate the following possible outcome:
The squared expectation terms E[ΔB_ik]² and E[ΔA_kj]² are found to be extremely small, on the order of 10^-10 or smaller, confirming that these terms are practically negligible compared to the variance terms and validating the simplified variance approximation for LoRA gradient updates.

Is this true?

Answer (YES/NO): NO